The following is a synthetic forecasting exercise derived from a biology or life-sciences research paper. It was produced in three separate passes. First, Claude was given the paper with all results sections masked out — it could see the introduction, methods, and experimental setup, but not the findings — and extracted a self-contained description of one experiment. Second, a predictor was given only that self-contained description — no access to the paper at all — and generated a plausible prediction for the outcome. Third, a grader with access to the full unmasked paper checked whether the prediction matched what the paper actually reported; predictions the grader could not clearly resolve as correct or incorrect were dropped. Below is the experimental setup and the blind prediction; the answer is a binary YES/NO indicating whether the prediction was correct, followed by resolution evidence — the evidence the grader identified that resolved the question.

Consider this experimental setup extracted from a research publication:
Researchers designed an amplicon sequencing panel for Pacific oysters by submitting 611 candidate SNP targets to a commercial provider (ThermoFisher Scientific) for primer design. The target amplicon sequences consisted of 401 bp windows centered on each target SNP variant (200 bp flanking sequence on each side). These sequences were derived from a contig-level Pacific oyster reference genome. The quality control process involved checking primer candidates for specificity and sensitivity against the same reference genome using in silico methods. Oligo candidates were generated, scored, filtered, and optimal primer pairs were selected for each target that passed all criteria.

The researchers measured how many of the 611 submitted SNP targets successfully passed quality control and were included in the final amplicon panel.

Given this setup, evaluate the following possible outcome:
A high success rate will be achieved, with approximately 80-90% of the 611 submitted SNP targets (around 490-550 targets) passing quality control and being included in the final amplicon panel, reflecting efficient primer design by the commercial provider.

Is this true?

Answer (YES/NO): NO